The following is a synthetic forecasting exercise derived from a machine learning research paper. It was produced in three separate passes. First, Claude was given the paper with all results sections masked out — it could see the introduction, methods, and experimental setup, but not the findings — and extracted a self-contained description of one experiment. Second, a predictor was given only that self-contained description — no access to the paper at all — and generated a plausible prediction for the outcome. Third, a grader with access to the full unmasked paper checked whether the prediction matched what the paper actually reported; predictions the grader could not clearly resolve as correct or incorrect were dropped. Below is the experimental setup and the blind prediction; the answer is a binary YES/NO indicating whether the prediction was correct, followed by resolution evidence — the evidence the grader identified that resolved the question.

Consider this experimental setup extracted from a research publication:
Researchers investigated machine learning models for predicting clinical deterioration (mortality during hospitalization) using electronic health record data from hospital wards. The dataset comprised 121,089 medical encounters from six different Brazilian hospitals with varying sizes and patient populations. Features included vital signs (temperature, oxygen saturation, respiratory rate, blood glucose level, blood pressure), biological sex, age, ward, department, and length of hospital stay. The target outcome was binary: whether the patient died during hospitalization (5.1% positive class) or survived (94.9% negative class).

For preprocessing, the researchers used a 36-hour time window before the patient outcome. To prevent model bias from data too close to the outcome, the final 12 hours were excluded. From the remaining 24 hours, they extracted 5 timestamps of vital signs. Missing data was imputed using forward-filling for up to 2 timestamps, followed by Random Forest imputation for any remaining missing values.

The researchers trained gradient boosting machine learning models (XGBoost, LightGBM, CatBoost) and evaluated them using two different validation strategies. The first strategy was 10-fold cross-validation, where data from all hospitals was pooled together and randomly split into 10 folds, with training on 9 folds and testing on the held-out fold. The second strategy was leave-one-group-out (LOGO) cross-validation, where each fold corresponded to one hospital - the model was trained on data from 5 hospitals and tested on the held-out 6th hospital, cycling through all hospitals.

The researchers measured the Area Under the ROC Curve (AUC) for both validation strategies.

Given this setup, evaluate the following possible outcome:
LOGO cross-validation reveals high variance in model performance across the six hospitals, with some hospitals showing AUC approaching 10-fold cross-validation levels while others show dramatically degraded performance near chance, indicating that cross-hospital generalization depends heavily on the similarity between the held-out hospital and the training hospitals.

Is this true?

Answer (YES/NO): NO